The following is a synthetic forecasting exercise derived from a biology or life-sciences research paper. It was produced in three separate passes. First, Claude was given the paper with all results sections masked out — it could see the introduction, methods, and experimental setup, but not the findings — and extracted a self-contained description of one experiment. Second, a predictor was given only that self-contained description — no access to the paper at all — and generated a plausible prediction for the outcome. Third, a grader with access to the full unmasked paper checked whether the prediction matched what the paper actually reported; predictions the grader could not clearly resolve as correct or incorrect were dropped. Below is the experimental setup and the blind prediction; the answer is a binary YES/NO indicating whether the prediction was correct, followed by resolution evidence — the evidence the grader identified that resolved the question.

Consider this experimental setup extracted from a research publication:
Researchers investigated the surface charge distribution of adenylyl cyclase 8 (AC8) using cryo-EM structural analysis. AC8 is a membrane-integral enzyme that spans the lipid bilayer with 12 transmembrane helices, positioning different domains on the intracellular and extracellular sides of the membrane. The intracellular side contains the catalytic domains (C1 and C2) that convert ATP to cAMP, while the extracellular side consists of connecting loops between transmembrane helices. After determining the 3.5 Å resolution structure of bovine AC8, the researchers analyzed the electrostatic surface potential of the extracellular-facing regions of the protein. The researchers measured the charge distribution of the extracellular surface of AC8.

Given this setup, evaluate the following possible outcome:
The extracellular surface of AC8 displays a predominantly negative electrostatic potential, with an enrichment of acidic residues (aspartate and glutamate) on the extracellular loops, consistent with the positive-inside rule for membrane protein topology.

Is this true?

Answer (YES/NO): NO